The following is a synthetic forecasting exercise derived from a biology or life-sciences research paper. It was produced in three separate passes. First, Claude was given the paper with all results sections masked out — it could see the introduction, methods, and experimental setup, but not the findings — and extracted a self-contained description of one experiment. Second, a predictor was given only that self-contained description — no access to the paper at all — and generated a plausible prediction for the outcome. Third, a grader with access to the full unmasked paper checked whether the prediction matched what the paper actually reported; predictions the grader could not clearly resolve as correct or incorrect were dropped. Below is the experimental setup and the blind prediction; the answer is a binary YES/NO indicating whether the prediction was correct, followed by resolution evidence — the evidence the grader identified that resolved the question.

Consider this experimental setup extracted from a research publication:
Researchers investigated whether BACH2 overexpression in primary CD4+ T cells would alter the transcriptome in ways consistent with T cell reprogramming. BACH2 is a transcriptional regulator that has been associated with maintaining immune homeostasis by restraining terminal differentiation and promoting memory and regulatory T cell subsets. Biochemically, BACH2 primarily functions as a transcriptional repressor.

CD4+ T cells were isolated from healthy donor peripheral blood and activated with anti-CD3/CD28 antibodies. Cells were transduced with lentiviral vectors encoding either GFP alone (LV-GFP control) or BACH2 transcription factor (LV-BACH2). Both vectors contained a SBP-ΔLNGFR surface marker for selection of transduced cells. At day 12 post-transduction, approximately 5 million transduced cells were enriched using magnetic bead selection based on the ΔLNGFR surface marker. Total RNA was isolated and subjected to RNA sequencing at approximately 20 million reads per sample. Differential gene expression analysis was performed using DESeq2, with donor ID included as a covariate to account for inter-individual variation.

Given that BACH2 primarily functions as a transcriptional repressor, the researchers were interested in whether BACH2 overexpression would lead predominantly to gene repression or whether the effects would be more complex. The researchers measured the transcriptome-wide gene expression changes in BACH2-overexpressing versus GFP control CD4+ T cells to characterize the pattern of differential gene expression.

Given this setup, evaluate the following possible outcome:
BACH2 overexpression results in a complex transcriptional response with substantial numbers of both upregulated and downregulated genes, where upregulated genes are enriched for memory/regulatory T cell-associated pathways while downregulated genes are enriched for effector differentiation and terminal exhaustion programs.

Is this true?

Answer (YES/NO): NO